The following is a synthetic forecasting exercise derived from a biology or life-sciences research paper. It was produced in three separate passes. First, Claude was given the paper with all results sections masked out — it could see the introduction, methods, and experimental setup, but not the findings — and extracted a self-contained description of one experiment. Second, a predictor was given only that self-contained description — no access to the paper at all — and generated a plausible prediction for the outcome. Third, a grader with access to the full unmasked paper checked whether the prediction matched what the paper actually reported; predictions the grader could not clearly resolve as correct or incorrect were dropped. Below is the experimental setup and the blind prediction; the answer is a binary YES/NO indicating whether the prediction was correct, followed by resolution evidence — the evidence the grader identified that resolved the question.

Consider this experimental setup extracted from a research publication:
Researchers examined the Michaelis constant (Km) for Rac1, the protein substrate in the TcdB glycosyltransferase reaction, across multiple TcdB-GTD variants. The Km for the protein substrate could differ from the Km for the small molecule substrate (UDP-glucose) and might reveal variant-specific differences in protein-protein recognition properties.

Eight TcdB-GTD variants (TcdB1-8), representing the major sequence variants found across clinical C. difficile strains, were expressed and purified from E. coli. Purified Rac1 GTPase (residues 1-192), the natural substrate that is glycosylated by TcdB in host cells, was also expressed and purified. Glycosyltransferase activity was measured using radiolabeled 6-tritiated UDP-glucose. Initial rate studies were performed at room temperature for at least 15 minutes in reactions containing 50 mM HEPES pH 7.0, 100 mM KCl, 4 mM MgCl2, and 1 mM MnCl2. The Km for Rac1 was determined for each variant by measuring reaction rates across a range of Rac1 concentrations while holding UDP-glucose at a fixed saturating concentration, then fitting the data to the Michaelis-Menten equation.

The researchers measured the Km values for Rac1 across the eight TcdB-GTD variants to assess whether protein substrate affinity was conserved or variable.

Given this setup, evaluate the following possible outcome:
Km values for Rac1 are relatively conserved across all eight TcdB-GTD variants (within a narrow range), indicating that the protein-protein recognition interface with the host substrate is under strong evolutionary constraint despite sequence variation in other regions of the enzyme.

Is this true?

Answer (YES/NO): NO